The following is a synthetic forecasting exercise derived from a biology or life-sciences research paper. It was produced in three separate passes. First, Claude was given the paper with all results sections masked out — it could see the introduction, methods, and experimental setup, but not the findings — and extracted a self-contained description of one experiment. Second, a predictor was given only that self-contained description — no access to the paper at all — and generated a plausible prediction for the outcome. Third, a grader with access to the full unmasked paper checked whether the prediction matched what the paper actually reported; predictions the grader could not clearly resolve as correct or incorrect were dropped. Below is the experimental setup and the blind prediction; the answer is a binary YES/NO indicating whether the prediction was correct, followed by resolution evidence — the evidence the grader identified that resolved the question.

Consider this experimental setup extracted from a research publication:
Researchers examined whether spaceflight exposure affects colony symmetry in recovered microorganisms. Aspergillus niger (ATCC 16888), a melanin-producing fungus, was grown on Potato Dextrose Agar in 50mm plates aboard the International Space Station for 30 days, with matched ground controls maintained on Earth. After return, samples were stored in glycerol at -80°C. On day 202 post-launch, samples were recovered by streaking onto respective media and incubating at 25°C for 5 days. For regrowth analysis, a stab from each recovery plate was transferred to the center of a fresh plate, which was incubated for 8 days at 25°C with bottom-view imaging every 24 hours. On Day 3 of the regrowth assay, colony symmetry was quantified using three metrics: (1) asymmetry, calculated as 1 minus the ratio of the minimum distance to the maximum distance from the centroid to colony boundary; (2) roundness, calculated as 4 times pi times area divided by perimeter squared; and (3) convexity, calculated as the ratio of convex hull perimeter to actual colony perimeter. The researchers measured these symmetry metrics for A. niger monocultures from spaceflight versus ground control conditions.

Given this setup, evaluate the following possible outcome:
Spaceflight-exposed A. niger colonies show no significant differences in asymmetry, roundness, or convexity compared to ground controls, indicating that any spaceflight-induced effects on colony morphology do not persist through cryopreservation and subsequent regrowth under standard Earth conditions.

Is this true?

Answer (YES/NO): NO